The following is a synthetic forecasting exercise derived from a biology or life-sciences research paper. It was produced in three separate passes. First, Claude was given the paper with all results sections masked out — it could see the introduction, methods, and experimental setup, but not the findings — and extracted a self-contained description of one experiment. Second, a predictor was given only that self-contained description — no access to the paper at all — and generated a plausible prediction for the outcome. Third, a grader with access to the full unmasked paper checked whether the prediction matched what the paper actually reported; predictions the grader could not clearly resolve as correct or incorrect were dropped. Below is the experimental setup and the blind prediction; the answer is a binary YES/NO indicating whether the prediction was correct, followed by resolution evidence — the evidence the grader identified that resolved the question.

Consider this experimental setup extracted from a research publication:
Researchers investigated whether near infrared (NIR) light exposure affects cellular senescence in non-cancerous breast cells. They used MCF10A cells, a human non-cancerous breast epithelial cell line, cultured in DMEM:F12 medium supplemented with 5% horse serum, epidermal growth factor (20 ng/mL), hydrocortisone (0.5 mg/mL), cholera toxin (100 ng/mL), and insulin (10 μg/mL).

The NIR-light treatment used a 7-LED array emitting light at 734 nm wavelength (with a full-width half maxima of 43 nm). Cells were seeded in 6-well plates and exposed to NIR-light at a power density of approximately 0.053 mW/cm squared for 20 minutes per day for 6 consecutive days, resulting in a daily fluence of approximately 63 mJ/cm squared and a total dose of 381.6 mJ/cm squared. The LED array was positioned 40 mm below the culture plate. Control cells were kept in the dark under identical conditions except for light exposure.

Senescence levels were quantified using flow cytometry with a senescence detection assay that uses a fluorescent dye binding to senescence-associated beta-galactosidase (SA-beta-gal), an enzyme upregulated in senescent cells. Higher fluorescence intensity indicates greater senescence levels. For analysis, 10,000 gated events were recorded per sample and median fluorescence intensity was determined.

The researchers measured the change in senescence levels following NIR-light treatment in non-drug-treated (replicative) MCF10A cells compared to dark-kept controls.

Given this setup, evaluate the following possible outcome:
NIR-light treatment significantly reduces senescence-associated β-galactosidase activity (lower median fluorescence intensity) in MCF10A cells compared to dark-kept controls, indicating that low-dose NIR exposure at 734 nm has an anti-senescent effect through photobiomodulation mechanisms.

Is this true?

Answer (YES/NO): NO